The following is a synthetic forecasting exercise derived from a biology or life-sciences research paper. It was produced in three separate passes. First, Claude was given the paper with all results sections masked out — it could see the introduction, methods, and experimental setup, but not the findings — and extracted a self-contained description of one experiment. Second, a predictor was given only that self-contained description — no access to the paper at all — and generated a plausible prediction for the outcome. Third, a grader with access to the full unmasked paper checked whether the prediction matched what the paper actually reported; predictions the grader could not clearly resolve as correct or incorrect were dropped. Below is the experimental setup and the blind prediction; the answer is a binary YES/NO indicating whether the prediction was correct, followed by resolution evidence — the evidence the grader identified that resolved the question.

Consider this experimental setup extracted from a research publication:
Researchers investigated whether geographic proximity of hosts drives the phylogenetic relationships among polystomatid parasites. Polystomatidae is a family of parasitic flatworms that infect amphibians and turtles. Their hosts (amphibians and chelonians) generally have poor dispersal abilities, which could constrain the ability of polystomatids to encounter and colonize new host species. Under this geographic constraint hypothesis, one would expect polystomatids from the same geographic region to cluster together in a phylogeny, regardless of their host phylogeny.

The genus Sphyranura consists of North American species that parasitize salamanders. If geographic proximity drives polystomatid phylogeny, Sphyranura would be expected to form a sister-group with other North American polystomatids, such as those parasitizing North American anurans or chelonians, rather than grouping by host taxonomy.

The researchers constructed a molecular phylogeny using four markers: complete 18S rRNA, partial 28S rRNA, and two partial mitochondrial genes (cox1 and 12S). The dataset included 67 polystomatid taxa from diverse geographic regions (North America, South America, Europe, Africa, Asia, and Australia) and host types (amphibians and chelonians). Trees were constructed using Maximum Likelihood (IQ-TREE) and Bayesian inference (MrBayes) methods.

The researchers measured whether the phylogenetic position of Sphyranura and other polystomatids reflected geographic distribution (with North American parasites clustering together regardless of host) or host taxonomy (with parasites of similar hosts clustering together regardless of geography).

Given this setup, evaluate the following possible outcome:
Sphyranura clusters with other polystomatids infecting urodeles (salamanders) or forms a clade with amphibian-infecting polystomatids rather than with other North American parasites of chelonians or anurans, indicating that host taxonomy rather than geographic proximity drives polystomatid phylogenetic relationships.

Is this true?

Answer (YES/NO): YES